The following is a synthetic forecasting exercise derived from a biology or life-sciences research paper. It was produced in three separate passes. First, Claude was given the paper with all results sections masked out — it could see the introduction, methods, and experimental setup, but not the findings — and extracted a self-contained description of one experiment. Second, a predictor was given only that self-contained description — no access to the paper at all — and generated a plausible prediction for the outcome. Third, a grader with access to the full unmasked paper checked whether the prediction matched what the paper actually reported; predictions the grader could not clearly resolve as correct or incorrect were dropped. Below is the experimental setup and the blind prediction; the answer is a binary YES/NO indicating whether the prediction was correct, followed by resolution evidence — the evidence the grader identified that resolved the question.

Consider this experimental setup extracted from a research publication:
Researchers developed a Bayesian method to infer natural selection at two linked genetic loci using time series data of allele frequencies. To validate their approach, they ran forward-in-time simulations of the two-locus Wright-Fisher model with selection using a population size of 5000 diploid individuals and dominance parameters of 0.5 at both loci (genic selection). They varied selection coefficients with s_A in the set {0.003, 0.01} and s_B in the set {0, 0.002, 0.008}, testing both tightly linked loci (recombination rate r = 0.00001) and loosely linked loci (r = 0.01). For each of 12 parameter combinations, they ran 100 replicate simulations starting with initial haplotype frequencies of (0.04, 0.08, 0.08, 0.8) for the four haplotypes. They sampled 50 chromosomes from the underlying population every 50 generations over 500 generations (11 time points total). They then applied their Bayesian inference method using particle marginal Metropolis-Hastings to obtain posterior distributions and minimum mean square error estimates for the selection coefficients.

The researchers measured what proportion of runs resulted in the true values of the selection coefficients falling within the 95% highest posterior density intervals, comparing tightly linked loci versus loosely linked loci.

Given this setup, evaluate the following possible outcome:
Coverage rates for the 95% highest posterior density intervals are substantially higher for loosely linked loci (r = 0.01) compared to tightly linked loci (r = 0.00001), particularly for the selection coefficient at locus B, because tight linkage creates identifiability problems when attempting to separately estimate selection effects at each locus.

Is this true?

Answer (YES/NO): NO